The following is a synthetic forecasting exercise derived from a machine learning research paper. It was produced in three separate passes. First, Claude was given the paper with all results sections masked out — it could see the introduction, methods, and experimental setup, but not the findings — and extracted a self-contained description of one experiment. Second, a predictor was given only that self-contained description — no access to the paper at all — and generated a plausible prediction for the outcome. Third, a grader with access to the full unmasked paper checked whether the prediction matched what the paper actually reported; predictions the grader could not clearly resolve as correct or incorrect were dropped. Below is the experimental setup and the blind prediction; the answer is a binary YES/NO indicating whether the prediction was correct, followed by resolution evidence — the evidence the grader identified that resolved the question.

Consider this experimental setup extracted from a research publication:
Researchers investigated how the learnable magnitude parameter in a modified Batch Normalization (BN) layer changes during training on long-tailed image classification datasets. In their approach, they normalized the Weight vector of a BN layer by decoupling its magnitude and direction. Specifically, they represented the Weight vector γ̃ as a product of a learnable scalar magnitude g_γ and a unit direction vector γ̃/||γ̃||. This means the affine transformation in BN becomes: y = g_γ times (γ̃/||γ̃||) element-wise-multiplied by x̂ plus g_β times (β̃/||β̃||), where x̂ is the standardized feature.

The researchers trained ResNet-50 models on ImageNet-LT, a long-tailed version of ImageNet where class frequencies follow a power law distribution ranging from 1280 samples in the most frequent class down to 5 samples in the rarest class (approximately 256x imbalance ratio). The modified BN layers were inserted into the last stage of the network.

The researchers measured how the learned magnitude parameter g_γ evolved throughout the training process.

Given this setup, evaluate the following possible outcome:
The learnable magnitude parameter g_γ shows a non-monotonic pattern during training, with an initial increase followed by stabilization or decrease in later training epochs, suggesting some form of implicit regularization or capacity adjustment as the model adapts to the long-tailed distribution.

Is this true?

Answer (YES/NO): NO